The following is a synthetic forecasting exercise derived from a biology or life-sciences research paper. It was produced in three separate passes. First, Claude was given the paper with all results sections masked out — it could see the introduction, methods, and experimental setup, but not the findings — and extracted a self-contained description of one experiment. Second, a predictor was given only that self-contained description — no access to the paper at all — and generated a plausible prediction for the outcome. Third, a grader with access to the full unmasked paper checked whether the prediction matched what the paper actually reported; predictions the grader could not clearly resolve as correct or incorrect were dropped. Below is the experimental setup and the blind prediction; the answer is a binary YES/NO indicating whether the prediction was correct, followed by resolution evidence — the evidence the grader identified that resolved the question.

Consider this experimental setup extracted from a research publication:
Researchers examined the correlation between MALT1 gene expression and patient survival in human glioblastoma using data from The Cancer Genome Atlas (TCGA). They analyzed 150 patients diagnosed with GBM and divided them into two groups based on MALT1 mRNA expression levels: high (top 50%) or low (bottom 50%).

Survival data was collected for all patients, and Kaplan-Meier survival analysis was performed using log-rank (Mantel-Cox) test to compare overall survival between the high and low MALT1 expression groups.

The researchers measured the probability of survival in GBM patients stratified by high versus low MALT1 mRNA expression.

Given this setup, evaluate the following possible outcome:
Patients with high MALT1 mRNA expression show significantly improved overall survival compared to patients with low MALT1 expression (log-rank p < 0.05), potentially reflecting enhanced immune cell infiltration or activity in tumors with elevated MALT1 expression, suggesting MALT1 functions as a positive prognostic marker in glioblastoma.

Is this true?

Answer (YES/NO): NO